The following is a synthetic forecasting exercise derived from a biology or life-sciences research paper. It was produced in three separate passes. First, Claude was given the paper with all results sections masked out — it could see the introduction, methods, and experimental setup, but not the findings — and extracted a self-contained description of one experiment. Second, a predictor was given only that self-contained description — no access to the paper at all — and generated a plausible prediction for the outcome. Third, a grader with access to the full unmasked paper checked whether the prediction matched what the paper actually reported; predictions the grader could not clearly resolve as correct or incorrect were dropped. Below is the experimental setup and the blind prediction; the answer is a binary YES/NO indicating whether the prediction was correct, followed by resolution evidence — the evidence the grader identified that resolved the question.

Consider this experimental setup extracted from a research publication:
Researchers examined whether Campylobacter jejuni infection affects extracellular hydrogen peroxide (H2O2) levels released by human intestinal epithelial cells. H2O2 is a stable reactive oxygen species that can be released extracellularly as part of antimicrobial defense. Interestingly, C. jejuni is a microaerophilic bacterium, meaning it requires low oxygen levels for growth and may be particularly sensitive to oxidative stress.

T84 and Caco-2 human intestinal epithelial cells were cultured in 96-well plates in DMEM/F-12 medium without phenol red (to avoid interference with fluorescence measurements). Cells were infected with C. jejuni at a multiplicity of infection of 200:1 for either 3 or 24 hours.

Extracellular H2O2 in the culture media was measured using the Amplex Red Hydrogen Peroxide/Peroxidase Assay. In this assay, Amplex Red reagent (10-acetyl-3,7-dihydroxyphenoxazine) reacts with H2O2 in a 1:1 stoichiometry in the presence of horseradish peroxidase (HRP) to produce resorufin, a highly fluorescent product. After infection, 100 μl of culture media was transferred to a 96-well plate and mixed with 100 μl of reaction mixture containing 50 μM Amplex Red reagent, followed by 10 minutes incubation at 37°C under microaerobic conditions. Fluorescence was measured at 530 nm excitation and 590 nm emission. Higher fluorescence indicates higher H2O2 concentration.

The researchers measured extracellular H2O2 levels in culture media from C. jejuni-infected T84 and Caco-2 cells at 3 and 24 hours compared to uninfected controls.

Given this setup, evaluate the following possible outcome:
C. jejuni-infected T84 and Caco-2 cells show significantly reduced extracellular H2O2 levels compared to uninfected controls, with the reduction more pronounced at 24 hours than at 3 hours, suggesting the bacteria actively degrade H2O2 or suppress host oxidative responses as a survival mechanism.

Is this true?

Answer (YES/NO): NO